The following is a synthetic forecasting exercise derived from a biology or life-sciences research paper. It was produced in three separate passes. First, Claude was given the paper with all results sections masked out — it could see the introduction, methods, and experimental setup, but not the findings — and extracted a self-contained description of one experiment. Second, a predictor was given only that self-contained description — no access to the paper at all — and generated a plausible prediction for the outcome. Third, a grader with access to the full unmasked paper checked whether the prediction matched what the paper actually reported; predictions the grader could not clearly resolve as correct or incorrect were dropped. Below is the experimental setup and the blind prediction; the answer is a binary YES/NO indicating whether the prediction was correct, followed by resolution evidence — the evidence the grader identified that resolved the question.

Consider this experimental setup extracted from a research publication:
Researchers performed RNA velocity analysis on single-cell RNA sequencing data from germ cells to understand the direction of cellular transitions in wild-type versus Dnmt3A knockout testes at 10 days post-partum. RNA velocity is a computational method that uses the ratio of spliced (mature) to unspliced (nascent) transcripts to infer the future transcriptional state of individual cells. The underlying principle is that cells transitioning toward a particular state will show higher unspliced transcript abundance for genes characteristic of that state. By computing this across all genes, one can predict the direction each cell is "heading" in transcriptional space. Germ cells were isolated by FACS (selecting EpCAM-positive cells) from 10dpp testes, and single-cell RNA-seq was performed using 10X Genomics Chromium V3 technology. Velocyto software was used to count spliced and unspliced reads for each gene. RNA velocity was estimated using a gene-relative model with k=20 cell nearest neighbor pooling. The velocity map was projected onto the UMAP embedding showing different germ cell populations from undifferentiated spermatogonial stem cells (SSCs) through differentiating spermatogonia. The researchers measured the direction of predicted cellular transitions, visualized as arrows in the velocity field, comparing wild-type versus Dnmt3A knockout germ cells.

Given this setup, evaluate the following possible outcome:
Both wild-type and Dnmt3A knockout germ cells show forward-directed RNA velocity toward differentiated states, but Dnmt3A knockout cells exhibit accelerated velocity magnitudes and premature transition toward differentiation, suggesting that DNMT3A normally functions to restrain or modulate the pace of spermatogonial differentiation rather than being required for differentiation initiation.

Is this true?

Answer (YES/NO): NO